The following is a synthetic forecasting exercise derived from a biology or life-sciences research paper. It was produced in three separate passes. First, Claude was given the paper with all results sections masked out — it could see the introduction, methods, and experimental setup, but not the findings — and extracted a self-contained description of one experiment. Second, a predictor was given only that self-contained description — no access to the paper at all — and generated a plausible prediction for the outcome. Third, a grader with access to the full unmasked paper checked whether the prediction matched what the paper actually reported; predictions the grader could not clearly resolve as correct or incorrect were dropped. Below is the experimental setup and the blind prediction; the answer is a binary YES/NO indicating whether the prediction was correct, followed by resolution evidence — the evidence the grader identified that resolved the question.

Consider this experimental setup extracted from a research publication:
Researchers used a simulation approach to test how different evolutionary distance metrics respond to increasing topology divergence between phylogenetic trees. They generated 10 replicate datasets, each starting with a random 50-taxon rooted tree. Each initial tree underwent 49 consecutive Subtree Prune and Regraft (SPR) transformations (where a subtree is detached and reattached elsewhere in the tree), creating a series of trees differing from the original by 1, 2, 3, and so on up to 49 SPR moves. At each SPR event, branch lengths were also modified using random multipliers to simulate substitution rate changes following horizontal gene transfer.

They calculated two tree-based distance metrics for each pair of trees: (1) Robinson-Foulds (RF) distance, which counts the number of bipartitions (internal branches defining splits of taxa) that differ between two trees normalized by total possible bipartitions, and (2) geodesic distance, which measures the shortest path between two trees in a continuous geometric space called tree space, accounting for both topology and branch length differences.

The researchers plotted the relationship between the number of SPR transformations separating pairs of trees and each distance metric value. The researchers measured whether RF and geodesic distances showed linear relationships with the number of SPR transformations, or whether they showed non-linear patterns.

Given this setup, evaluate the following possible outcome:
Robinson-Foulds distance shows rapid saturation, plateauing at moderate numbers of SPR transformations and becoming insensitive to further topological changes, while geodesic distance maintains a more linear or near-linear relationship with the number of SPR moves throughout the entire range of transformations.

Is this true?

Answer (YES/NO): NO